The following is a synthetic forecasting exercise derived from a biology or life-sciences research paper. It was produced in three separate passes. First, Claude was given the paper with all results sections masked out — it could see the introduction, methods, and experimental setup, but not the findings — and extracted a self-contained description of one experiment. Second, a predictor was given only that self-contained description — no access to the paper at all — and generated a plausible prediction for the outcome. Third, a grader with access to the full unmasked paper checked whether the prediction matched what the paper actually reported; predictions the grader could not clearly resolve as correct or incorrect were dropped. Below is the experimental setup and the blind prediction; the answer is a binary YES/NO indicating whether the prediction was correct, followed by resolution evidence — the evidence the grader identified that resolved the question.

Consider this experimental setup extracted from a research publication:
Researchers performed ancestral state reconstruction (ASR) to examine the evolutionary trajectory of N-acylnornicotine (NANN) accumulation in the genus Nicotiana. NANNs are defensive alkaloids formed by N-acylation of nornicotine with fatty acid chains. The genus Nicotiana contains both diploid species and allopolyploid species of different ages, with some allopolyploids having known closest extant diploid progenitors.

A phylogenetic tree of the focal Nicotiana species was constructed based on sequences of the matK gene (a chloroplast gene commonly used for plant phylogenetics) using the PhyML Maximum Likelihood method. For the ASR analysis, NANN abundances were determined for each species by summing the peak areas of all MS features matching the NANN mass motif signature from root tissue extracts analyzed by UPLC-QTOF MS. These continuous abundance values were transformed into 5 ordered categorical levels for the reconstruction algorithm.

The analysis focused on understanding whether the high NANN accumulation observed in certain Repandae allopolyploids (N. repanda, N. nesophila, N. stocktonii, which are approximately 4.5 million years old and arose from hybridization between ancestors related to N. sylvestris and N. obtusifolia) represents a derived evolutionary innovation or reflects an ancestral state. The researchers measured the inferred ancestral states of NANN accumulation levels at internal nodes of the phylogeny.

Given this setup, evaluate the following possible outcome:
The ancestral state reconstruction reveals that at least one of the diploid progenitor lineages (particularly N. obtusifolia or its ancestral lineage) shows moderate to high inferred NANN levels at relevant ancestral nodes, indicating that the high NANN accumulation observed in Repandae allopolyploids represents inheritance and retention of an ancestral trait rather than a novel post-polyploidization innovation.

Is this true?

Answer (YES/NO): YES